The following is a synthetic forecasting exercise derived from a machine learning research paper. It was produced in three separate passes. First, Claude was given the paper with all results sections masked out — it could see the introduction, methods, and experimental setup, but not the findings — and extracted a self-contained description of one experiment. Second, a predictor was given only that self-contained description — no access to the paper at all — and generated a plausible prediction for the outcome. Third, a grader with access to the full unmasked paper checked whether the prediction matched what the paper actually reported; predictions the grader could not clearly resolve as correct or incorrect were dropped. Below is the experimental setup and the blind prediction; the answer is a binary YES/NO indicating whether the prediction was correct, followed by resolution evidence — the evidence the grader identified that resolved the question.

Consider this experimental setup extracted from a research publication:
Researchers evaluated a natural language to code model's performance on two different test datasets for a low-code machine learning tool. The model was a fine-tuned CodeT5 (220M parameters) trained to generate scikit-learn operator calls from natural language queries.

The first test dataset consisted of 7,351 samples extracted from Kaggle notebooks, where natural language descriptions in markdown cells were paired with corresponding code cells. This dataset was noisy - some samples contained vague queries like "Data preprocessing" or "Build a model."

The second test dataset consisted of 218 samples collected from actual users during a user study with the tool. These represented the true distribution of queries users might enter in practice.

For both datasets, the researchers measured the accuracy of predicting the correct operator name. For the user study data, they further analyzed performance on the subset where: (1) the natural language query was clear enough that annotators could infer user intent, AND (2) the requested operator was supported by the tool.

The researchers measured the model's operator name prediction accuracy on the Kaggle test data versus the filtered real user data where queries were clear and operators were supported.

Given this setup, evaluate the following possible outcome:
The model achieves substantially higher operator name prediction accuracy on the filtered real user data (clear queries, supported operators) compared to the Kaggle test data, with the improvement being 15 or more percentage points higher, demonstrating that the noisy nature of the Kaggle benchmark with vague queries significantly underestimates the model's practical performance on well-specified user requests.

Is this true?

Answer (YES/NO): YES